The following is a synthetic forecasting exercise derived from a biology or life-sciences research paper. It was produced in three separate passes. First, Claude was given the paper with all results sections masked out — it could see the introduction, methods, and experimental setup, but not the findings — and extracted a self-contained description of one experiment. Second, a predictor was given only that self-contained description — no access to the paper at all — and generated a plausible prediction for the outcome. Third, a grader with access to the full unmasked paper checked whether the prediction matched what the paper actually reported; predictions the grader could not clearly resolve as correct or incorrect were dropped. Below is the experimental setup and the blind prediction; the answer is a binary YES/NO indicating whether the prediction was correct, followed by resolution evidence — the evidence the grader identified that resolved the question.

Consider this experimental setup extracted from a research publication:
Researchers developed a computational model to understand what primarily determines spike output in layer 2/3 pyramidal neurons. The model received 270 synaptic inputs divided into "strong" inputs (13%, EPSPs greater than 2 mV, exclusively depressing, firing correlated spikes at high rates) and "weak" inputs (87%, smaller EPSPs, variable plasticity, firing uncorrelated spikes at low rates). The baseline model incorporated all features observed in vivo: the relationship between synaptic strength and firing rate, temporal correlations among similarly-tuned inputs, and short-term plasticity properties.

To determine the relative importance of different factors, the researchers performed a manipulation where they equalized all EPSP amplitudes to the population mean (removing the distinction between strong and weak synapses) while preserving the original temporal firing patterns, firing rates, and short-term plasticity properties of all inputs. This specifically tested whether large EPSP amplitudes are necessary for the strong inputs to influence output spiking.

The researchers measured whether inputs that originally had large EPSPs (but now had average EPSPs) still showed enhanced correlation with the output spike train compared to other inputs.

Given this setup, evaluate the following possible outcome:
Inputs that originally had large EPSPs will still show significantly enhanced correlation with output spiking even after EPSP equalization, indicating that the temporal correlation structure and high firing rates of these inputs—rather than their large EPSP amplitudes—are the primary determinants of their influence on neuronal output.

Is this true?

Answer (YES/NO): YES